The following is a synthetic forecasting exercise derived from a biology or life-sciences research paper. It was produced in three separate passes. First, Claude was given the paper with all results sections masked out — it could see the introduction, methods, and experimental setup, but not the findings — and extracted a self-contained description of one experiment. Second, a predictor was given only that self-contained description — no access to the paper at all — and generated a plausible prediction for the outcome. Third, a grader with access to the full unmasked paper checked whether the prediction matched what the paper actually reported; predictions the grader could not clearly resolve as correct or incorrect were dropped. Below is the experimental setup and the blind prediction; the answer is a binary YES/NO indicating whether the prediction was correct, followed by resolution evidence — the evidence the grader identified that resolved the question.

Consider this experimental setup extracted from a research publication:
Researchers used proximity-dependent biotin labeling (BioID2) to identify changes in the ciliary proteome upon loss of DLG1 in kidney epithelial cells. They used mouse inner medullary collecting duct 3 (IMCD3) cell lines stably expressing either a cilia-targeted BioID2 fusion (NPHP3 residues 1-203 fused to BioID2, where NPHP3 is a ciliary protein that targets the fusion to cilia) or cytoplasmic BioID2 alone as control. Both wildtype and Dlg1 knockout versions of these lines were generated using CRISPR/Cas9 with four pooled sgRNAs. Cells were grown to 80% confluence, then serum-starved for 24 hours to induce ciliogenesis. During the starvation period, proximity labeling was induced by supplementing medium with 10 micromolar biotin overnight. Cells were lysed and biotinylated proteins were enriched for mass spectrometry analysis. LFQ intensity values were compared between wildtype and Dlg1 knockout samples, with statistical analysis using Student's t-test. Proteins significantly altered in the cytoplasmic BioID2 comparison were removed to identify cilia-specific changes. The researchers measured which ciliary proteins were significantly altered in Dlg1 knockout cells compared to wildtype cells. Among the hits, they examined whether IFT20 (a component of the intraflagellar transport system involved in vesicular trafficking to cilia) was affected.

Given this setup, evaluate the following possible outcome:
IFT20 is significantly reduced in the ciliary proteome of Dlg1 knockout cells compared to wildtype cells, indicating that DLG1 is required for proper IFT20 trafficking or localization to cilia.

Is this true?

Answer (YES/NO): YES